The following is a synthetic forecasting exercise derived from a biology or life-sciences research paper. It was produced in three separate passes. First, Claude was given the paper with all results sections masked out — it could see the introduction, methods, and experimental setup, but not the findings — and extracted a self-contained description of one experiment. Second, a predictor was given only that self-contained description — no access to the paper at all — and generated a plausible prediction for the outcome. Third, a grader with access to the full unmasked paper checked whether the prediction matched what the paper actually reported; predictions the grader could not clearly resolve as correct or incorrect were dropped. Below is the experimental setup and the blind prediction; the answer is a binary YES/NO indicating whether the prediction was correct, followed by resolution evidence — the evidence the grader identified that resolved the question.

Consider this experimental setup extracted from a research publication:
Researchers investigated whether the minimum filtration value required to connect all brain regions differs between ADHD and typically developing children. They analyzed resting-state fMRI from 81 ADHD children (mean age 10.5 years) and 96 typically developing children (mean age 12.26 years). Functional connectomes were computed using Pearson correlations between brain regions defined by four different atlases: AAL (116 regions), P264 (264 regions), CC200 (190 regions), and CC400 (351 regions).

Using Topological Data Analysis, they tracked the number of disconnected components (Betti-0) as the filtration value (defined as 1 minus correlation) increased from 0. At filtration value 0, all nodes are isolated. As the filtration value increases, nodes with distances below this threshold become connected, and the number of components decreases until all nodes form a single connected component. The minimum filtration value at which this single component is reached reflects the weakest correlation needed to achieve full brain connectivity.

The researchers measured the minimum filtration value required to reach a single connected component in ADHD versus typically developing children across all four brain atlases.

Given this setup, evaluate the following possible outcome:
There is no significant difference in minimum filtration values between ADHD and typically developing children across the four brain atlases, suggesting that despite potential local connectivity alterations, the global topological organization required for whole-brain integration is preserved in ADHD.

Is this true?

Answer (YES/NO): NO